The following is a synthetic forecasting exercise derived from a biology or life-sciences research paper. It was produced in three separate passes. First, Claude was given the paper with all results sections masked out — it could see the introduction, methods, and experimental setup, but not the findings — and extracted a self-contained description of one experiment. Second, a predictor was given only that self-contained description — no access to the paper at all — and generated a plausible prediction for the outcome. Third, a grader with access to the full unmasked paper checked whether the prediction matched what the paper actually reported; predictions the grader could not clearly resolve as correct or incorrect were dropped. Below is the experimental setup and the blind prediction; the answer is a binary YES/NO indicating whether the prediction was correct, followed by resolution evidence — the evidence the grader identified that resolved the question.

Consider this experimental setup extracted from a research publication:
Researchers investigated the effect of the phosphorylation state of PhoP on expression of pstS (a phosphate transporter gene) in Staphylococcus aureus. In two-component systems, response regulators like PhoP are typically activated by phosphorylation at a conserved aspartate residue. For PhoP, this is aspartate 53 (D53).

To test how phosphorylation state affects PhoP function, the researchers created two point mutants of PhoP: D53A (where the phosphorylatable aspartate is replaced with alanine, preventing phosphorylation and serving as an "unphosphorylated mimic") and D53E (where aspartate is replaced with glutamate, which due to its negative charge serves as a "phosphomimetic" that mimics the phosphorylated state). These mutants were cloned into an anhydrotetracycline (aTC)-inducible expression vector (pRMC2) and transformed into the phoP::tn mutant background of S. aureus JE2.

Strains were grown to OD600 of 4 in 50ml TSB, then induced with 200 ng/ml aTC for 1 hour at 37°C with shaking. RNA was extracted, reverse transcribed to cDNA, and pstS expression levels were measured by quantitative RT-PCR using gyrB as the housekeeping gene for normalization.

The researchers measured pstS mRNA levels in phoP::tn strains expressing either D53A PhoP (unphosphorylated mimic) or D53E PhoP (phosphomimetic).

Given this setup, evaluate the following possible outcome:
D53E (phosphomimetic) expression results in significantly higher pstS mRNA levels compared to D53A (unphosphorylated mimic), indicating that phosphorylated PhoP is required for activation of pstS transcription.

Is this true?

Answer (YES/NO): YES